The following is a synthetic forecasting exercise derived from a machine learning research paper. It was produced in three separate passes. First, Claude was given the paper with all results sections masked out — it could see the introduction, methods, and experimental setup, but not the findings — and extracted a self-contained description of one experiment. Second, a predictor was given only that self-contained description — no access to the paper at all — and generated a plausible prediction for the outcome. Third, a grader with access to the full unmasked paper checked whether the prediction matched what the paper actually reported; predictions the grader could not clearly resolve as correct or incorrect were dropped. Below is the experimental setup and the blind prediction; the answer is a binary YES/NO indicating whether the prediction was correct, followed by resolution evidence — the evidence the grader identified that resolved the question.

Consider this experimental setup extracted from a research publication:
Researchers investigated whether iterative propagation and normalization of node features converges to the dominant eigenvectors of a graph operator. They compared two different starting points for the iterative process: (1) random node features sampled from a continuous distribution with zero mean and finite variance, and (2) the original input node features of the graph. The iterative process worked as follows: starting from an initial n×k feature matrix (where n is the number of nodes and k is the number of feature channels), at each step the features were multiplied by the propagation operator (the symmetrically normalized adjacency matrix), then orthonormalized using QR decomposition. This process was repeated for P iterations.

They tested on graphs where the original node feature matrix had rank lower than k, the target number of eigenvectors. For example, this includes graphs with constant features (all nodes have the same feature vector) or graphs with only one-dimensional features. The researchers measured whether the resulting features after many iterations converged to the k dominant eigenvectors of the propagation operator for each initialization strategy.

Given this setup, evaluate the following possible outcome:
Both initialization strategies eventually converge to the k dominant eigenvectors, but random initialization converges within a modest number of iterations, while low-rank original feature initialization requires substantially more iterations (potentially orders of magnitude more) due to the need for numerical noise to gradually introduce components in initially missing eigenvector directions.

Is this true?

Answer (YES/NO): NO